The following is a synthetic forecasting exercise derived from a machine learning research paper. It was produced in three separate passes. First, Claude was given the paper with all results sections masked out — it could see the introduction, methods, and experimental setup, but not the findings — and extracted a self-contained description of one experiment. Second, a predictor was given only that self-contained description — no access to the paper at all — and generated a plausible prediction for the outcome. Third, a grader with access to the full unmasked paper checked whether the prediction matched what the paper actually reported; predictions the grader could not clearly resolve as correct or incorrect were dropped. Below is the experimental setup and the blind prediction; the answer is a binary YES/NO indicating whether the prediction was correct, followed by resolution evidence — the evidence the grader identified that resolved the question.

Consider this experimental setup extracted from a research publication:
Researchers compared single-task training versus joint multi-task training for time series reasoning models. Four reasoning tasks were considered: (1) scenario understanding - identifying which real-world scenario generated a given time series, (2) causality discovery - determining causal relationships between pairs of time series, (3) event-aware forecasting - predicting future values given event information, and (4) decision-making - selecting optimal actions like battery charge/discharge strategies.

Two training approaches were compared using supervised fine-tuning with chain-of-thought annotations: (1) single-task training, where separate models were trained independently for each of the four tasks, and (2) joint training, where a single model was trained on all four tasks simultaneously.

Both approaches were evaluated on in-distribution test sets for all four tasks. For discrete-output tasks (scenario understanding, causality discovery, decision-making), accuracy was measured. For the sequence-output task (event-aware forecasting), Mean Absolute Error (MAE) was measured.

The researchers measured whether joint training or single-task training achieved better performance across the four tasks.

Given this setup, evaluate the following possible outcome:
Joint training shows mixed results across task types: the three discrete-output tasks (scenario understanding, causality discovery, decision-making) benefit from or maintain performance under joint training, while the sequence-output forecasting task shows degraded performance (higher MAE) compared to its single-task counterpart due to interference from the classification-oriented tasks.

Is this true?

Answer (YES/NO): YES